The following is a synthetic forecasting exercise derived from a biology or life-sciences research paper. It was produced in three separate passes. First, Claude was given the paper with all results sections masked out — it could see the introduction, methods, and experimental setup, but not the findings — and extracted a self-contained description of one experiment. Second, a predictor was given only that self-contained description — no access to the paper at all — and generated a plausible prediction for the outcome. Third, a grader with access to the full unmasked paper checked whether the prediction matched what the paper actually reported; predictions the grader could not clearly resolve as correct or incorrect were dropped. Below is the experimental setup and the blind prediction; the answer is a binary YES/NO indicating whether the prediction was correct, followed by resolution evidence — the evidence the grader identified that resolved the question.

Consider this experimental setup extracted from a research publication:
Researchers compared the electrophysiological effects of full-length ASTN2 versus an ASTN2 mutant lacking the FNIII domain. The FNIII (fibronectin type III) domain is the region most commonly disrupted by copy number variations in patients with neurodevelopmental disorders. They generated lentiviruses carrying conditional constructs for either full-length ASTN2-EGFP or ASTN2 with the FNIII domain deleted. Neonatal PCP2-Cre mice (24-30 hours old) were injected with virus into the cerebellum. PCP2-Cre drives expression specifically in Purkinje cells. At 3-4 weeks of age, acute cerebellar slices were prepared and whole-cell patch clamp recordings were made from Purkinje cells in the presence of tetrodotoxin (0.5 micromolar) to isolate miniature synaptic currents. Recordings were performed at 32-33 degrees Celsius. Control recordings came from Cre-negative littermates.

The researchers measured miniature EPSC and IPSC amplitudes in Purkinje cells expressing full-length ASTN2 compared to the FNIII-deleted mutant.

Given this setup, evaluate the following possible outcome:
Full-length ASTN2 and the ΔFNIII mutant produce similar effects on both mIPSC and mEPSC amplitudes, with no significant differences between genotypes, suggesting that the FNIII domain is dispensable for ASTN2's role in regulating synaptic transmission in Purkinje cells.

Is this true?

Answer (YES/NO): NO